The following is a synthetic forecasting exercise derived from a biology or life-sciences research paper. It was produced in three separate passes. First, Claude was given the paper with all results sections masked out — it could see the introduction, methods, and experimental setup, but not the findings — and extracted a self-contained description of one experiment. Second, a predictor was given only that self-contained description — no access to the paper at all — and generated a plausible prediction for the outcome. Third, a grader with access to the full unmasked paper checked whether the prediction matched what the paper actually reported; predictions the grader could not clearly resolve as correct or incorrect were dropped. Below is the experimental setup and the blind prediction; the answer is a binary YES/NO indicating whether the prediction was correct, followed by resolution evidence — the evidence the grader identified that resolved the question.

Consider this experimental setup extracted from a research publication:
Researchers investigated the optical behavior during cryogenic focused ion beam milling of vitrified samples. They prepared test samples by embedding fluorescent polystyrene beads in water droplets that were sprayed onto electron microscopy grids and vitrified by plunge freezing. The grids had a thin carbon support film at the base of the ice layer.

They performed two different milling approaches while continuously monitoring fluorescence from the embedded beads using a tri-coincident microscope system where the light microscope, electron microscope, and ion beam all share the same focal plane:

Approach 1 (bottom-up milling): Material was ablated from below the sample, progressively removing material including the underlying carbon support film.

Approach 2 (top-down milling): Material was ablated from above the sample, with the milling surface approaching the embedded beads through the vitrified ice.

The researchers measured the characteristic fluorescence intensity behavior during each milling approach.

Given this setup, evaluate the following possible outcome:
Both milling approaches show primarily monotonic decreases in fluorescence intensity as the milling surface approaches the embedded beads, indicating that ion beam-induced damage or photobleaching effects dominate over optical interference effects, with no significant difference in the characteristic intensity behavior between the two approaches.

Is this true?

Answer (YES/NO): NO